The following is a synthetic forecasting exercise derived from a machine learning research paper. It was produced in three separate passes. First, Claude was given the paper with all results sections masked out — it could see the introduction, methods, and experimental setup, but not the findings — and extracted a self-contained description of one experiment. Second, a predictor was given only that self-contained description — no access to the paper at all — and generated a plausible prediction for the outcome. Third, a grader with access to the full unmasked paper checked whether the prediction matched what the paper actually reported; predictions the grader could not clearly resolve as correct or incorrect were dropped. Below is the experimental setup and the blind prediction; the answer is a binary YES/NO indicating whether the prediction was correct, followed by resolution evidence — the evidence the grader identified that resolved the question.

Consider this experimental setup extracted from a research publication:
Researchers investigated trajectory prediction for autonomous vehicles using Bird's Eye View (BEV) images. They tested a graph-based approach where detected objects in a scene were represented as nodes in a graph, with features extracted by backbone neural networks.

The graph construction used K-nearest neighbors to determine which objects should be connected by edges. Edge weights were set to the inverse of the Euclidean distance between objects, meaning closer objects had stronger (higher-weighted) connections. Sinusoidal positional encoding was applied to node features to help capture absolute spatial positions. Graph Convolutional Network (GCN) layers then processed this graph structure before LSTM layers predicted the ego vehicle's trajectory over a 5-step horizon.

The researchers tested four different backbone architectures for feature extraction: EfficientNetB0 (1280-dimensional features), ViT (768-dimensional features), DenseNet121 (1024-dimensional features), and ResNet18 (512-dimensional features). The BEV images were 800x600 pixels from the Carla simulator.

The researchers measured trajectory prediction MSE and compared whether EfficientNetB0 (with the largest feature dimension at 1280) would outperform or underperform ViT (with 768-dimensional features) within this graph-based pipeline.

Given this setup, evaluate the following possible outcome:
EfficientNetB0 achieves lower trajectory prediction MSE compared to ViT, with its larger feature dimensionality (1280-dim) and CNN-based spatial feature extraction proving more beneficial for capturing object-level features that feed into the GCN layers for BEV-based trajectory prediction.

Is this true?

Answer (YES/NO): NO